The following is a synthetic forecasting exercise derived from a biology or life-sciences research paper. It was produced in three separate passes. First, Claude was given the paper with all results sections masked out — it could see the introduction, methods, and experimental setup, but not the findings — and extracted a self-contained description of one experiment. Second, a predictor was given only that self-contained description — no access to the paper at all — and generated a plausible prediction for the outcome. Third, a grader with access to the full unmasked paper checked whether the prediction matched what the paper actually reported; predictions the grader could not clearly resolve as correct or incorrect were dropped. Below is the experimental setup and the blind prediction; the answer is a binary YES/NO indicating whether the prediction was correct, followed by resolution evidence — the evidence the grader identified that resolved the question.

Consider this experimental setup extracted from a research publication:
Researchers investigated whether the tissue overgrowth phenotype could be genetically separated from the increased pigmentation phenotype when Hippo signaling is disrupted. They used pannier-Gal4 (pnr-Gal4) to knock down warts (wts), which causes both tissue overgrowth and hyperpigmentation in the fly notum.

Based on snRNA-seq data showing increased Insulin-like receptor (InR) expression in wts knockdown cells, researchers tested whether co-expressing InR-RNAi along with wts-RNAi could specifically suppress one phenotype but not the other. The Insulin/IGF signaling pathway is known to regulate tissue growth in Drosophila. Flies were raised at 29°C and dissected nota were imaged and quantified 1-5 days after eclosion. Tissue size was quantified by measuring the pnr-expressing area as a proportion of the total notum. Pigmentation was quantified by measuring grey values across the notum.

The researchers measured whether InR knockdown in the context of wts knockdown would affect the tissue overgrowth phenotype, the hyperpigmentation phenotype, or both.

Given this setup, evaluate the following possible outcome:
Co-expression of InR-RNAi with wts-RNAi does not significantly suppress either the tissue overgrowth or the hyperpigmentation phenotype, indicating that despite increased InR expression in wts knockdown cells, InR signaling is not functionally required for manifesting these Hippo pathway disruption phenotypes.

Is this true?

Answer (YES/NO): NO